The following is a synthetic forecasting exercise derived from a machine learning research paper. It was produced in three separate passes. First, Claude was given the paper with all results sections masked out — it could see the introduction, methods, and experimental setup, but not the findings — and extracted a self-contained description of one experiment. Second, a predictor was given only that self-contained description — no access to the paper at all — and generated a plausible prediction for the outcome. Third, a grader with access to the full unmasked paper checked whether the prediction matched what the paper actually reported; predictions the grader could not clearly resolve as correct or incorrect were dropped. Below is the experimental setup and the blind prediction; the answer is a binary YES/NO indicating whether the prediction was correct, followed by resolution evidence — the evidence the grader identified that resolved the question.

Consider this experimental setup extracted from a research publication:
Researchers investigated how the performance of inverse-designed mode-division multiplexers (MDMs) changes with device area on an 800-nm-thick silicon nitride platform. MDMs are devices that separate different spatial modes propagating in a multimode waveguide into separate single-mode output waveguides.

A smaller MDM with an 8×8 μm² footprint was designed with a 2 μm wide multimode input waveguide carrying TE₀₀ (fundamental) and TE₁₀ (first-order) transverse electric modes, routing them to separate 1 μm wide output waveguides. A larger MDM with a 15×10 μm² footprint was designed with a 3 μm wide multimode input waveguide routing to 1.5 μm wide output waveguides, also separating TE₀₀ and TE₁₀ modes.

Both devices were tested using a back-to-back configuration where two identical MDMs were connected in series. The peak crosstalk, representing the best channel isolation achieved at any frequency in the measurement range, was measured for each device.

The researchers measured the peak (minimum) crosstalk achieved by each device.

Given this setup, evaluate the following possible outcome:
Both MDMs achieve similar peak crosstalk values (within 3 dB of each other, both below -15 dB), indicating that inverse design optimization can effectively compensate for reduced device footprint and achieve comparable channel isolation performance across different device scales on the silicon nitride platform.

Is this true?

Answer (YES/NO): YES